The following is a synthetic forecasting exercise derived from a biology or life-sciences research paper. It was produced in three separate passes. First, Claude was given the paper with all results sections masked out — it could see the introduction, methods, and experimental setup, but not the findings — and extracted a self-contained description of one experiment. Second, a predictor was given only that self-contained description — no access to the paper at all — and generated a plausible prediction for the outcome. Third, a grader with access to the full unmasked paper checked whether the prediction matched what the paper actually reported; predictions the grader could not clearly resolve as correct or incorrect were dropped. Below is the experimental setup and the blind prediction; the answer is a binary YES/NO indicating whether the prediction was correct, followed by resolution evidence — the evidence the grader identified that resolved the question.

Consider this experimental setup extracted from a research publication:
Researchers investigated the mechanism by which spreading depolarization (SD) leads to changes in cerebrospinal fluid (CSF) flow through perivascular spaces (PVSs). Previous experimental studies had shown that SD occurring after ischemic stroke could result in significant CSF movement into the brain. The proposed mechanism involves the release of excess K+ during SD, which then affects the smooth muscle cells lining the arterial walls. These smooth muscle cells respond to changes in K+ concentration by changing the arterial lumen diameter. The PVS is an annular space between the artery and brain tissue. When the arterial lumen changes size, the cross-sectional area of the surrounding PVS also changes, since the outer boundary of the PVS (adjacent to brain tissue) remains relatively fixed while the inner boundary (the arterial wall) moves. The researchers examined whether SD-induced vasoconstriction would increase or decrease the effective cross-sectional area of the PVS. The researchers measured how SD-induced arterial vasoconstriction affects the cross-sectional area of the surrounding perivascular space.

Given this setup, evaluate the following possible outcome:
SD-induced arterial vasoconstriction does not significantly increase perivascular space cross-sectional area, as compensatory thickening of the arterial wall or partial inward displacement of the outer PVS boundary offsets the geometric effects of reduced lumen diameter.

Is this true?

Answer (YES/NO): NO